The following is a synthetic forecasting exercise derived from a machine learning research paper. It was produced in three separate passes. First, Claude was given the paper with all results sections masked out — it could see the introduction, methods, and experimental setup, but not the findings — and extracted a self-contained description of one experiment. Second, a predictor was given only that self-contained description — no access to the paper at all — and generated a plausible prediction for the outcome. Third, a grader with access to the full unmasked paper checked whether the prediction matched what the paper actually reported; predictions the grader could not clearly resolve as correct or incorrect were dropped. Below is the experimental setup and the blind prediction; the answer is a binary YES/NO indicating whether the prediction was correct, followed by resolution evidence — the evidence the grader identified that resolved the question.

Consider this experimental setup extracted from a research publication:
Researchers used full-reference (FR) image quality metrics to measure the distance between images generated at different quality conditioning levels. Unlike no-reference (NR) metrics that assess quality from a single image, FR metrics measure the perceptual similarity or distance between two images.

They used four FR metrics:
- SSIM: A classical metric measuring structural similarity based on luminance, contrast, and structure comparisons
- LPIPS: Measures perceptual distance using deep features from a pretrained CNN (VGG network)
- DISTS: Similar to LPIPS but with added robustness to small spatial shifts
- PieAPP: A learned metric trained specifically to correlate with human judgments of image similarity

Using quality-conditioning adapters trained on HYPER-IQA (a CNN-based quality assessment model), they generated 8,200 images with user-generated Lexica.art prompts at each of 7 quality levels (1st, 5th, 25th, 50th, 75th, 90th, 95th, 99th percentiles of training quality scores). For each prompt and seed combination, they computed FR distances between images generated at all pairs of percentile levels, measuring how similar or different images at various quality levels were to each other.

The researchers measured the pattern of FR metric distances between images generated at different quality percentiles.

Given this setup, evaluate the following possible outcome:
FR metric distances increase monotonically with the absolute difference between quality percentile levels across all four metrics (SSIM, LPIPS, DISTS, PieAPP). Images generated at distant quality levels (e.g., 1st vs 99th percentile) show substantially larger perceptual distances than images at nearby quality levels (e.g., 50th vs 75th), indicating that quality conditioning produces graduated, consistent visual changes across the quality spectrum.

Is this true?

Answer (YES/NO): YES